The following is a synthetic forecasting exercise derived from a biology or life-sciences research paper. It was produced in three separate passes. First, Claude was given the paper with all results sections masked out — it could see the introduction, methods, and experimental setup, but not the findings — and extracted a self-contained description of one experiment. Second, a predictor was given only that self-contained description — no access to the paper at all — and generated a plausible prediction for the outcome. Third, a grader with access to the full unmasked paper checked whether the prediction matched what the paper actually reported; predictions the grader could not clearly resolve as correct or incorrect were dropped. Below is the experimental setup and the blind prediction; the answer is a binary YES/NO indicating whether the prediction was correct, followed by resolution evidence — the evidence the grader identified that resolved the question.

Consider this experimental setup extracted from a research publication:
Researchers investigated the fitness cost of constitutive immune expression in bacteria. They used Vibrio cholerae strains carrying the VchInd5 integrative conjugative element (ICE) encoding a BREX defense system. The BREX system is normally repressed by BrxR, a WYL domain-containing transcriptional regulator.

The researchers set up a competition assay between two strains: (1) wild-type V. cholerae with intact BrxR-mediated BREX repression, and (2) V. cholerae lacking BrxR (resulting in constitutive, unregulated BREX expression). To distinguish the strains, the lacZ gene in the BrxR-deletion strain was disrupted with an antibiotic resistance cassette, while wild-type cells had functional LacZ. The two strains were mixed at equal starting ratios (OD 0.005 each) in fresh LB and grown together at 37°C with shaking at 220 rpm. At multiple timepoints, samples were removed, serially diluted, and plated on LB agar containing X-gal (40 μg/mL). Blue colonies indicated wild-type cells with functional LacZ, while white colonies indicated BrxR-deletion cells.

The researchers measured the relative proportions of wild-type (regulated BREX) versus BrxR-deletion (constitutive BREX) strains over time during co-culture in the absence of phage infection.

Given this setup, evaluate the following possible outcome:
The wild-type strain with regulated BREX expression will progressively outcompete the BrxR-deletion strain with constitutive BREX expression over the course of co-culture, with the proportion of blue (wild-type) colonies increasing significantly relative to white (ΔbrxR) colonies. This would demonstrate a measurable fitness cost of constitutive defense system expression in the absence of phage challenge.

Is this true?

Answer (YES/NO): NO